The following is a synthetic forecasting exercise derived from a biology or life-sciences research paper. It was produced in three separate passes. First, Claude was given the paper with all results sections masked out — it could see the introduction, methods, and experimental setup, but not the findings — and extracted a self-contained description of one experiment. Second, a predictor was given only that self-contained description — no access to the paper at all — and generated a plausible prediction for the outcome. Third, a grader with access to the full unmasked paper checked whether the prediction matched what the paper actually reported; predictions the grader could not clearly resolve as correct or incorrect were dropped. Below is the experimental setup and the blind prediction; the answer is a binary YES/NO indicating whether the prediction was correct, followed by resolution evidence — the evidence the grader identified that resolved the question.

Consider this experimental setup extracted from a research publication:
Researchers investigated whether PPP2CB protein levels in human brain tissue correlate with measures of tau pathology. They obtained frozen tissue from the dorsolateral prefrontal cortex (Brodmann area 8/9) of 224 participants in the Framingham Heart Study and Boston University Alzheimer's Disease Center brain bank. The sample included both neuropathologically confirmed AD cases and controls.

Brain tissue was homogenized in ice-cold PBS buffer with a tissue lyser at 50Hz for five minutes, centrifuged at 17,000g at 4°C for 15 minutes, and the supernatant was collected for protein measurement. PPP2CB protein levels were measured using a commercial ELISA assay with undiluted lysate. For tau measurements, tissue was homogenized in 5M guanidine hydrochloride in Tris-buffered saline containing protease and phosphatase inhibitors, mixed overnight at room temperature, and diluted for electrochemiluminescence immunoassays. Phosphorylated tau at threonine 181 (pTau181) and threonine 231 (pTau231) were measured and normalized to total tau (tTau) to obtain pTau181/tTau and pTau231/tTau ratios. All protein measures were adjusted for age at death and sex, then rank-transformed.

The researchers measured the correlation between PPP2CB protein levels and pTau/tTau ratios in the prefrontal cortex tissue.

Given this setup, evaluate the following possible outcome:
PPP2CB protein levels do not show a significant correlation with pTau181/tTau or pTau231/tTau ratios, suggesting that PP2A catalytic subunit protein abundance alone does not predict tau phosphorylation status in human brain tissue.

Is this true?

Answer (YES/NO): YES